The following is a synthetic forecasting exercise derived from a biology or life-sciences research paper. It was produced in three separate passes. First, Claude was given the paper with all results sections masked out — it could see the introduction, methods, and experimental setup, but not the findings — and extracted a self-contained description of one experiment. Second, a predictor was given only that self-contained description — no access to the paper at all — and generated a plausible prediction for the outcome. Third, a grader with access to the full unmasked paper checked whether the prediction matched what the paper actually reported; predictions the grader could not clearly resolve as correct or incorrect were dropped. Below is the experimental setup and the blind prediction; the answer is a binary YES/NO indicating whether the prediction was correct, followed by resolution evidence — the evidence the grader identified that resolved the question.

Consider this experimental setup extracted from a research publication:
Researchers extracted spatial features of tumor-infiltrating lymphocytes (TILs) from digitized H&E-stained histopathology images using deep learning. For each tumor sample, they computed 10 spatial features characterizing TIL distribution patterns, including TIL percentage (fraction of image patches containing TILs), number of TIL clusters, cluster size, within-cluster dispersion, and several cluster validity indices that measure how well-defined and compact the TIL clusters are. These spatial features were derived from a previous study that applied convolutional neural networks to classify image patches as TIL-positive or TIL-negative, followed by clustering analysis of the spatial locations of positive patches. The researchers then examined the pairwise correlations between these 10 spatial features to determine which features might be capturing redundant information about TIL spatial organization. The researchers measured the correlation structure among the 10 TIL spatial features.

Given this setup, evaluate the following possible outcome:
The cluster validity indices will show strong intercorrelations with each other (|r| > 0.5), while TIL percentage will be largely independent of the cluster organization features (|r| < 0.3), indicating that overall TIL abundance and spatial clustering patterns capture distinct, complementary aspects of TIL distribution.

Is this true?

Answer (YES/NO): NO